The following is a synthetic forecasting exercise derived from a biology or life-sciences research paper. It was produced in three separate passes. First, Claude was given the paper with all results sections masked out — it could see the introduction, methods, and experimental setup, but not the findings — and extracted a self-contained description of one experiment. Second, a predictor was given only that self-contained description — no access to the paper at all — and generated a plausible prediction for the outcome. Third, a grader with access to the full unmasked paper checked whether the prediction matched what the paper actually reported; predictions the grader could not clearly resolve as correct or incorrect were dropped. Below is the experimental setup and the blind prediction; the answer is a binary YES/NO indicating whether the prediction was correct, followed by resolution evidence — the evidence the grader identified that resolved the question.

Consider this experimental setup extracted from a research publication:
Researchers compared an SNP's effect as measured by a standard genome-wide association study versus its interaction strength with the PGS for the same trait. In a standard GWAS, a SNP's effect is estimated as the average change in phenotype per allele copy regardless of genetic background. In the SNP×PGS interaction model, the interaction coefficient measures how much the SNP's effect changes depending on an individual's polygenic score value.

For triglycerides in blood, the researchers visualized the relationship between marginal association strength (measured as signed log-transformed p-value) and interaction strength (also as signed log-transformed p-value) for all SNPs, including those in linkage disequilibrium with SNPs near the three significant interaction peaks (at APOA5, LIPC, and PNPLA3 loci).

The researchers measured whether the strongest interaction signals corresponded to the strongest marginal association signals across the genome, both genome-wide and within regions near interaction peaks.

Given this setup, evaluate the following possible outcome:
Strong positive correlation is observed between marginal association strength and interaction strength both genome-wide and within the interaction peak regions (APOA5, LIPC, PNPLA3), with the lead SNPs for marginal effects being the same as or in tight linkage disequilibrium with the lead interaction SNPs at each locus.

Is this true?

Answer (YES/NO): NO